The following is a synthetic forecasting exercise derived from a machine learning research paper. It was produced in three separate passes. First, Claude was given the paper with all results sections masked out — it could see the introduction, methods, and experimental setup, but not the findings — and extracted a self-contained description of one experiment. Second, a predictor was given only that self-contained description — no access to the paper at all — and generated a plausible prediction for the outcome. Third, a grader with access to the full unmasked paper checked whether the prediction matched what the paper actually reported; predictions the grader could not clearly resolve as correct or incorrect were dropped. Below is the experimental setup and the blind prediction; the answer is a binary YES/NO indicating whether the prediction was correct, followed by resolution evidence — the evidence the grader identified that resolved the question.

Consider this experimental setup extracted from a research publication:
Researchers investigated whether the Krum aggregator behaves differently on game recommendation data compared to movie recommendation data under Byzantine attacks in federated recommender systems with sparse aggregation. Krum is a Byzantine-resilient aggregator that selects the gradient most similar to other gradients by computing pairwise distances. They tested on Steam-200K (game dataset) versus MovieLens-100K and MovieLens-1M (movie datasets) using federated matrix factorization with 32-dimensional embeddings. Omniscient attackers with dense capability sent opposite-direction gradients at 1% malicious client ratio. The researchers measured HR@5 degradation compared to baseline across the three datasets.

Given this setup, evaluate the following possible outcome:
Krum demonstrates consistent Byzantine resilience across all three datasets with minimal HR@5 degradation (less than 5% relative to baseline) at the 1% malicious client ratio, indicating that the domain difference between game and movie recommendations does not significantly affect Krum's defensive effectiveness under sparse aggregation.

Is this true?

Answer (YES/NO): NO